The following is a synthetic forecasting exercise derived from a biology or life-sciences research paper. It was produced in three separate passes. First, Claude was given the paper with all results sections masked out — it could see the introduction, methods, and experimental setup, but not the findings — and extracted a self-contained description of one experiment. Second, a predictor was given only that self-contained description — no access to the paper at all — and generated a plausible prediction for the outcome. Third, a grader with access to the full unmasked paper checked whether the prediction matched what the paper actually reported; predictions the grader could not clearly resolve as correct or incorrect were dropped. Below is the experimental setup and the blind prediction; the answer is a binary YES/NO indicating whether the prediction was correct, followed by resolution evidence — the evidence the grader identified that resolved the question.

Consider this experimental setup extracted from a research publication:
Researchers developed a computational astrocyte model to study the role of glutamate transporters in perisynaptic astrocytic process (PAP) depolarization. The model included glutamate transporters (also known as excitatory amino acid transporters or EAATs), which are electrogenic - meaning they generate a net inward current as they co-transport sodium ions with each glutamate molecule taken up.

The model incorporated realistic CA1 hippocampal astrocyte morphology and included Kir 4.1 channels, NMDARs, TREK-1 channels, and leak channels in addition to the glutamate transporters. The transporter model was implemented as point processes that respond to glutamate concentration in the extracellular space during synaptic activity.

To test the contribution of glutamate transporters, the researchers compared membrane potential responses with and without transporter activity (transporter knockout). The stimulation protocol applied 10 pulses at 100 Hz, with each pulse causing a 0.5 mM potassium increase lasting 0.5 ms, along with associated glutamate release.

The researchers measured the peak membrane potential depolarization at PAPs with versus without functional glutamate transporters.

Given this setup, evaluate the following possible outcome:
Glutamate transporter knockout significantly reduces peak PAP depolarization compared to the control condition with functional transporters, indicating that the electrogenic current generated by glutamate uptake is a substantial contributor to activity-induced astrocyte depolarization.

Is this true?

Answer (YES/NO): NO